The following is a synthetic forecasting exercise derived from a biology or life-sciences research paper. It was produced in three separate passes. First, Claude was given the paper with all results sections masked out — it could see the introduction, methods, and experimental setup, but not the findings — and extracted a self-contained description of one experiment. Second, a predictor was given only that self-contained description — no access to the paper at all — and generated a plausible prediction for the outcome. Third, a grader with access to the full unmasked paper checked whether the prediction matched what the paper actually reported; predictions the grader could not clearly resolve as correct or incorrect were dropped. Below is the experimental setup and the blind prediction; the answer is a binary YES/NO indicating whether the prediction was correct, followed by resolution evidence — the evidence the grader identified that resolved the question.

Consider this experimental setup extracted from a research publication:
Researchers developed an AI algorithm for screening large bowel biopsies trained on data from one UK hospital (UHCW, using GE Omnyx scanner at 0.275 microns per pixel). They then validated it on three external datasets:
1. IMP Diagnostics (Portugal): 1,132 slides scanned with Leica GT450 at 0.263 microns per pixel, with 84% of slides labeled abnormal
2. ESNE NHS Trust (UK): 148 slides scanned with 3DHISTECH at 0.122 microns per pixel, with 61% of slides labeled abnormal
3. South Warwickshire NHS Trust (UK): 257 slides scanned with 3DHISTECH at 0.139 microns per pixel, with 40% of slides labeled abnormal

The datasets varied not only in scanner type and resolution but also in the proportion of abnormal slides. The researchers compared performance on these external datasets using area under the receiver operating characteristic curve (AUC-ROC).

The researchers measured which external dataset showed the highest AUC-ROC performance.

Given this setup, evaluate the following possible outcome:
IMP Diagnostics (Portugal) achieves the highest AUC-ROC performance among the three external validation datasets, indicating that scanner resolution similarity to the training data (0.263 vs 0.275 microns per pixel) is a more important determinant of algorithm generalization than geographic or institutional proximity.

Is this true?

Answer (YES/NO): YES